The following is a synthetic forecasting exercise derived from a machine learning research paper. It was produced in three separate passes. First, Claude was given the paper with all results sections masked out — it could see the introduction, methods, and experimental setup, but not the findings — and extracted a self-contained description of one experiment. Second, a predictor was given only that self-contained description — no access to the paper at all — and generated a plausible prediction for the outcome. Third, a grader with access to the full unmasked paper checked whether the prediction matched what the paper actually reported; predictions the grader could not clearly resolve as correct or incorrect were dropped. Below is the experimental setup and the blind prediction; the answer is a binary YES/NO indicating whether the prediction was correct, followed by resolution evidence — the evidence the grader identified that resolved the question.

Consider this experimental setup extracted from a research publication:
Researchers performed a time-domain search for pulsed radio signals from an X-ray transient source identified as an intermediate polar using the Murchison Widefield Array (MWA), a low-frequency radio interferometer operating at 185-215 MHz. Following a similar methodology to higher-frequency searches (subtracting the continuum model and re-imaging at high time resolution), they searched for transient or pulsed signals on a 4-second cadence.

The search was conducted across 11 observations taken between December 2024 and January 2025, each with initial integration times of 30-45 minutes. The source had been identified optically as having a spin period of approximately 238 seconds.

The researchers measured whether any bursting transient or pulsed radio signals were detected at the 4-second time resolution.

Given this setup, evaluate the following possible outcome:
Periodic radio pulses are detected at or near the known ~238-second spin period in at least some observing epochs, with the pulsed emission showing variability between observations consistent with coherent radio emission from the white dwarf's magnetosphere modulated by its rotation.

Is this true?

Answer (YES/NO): NO